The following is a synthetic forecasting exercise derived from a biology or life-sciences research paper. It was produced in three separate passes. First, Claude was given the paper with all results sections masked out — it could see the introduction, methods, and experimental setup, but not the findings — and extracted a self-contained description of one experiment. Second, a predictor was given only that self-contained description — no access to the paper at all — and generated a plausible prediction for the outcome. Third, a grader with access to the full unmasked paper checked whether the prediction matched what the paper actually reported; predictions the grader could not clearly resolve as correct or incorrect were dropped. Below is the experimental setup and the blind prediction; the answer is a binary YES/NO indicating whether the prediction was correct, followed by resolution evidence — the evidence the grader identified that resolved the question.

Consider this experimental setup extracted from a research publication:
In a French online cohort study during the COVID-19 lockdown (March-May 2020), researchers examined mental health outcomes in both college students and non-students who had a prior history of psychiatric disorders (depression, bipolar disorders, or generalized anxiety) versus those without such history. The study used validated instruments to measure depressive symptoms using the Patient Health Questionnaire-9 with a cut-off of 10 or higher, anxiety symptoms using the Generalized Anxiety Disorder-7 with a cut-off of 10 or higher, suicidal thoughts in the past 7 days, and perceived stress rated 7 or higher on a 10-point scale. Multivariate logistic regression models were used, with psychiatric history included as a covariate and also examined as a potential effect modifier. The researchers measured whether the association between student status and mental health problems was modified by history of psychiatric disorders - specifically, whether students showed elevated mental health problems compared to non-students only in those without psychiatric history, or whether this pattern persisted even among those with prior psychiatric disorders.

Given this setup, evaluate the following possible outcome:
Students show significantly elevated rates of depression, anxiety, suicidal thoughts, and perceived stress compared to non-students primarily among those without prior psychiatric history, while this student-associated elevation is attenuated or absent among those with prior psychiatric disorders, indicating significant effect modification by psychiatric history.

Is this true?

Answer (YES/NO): NO